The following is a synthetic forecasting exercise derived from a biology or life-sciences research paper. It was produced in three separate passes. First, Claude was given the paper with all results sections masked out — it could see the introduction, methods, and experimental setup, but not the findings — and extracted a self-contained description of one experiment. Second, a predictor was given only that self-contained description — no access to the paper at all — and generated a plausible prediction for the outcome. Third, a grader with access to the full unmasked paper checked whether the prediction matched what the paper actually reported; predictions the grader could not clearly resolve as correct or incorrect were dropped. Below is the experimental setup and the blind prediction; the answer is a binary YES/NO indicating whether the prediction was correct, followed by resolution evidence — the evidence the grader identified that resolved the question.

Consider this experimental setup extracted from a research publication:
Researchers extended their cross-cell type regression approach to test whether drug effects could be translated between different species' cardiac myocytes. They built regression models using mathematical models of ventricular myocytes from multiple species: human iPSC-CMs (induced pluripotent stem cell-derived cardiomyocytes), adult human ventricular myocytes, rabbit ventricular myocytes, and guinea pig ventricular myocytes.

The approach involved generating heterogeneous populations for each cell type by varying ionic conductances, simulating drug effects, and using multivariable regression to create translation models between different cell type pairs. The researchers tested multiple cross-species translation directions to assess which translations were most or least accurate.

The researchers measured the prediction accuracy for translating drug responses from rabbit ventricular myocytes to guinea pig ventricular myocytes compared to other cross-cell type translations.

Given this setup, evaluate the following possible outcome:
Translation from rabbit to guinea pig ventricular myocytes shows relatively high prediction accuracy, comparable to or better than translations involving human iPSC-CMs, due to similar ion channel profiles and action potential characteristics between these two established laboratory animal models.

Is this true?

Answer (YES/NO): NO